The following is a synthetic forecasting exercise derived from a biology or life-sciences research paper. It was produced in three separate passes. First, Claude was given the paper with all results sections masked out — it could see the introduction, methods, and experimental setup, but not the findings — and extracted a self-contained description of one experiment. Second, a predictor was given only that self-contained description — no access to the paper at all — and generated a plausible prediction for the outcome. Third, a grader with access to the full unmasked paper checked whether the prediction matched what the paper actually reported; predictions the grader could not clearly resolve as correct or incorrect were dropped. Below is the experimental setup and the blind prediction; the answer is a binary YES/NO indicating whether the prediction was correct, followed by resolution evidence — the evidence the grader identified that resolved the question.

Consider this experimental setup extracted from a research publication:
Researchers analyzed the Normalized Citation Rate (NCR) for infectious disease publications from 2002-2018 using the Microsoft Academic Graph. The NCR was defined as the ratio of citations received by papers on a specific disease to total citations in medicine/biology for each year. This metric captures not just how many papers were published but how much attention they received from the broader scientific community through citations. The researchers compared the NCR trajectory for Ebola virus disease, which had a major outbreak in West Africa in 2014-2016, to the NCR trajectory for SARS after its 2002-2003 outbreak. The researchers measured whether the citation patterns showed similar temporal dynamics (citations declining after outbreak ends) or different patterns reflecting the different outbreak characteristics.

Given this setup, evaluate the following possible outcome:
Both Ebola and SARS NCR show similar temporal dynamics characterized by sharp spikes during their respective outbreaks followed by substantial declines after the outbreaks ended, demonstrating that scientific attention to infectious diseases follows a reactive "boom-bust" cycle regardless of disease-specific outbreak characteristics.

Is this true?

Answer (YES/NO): YES